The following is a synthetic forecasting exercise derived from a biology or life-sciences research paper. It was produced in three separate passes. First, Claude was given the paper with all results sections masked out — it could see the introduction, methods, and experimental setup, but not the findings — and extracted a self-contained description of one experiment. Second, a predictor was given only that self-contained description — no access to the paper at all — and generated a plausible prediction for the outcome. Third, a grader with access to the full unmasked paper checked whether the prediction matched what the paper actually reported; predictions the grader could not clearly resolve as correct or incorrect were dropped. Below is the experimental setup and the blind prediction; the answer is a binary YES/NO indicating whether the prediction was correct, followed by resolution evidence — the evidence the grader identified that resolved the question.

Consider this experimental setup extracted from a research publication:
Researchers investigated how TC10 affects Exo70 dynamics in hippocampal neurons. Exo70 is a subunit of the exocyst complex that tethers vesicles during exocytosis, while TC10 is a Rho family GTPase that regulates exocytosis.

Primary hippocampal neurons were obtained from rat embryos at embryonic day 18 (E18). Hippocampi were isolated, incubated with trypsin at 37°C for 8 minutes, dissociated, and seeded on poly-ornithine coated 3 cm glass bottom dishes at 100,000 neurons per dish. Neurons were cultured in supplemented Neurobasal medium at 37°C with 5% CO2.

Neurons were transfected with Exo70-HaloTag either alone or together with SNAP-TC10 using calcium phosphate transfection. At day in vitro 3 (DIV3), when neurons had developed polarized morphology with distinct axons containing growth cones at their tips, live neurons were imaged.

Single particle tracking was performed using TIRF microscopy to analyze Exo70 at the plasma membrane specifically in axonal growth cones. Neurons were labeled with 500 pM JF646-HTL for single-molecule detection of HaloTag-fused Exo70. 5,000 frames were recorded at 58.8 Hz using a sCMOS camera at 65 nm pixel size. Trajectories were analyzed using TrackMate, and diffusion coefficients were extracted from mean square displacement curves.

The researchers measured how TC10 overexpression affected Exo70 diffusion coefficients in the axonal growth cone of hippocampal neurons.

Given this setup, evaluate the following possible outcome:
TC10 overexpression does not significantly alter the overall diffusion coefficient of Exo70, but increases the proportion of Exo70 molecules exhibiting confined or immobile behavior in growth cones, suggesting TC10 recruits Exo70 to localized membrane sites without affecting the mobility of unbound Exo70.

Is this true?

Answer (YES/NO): NO